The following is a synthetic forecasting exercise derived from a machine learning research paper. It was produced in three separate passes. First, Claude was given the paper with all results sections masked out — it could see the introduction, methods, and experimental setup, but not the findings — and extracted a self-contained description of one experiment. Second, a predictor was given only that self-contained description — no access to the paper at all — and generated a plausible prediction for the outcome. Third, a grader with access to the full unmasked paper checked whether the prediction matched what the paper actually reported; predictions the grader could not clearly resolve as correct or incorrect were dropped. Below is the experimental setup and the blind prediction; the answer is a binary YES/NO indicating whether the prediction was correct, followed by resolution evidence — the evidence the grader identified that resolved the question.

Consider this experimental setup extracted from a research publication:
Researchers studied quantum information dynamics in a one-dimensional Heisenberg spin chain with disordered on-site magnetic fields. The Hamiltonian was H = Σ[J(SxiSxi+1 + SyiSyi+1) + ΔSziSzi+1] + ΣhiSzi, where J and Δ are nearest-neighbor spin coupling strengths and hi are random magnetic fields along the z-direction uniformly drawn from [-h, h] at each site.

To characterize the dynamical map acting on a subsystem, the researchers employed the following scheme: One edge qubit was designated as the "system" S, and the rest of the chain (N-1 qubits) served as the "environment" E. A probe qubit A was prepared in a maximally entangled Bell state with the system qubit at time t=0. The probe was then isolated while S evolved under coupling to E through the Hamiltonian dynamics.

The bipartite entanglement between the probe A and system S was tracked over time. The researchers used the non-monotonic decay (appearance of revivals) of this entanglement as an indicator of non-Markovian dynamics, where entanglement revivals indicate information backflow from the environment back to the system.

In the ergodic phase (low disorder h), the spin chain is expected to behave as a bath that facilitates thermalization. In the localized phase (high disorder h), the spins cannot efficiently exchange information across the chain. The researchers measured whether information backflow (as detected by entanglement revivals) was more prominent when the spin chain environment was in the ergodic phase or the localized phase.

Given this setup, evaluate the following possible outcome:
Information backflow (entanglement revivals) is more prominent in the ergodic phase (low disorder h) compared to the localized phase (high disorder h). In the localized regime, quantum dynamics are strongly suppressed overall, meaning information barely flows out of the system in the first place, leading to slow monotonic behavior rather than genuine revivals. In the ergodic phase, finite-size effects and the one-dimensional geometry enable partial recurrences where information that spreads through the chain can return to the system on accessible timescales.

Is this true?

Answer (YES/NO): NO